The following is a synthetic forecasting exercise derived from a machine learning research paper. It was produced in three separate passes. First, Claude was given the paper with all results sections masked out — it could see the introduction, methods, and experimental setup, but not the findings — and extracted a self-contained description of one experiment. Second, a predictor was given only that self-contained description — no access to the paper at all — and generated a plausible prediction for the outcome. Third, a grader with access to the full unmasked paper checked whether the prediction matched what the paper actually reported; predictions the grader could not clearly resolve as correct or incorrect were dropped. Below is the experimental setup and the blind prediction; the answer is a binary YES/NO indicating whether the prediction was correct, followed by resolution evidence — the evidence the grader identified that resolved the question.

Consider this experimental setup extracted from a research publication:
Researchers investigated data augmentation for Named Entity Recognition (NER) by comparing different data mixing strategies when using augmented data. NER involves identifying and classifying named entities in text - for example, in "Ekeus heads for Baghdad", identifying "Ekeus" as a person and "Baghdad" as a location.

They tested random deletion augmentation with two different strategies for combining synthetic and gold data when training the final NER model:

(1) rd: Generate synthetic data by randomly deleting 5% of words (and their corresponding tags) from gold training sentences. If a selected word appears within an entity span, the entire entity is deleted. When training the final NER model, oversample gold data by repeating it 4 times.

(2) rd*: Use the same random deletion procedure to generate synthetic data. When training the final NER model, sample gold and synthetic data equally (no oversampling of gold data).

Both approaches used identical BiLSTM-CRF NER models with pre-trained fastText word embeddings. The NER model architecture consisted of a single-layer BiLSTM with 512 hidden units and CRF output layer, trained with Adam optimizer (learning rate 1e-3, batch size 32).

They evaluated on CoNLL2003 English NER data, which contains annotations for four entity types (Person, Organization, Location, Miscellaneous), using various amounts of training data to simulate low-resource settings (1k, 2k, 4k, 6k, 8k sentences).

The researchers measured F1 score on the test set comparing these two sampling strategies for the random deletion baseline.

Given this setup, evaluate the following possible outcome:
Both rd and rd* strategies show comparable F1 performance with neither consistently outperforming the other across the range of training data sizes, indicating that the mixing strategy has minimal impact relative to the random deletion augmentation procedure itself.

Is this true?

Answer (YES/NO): YES